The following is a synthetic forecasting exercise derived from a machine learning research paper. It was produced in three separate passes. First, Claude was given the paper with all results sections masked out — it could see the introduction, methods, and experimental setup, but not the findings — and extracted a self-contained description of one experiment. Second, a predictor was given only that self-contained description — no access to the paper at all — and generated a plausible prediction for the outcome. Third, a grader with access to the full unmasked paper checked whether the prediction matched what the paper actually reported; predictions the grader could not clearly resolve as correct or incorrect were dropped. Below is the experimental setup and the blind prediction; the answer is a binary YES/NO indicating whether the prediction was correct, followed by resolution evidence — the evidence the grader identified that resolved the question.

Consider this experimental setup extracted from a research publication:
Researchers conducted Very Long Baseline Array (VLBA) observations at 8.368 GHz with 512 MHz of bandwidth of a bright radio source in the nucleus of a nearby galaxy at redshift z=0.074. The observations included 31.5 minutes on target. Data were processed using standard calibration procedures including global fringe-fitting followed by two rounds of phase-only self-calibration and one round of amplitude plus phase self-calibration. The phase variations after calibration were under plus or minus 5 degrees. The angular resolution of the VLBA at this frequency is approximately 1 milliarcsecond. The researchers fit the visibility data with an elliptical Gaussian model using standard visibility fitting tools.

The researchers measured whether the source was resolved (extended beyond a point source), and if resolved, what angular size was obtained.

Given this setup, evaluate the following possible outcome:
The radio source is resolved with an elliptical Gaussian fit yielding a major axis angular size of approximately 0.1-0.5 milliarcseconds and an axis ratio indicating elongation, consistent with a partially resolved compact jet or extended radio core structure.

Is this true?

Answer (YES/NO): NO